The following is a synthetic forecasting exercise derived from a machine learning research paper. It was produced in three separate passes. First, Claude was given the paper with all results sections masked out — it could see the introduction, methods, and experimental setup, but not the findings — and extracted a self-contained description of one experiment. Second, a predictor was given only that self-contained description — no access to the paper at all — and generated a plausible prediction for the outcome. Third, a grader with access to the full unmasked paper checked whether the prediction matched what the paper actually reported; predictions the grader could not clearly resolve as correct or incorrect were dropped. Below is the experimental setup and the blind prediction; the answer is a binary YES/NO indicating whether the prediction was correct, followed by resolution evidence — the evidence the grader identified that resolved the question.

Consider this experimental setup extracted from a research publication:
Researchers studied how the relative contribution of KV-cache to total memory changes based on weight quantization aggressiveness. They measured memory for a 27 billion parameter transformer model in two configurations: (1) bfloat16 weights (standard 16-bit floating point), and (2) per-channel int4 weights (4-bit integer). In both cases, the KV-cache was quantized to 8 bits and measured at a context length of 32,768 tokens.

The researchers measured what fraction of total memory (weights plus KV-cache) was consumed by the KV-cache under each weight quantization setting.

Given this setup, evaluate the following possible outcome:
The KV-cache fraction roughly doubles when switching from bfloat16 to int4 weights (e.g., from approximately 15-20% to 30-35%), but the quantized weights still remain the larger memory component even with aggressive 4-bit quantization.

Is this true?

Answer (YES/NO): NO